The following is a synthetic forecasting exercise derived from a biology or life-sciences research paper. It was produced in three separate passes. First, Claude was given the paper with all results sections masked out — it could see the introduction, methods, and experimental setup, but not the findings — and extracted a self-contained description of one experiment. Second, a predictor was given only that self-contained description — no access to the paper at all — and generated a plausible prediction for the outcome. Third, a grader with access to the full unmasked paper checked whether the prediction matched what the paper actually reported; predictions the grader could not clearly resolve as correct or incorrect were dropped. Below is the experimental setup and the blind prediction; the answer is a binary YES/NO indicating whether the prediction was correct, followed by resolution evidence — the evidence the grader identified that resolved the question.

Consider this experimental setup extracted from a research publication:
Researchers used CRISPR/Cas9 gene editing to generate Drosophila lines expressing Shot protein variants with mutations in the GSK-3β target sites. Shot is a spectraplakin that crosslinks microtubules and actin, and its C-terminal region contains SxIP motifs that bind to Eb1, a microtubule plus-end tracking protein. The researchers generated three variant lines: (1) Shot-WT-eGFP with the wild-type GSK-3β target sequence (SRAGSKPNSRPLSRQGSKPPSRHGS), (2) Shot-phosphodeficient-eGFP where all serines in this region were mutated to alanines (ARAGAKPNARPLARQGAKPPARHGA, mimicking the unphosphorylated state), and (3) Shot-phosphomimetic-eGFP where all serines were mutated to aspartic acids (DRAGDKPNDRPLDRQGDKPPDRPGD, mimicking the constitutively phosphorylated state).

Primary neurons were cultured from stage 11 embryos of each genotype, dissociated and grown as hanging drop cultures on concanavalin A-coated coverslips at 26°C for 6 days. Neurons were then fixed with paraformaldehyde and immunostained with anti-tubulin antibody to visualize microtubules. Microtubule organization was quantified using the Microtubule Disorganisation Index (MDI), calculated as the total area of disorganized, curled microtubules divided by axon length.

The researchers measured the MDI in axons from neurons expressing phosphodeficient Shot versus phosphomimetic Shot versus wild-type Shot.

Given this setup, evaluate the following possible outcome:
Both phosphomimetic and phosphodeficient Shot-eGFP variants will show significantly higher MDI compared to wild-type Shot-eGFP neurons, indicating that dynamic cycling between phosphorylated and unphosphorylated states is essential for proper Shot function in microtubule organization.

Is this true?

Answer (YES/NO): NO